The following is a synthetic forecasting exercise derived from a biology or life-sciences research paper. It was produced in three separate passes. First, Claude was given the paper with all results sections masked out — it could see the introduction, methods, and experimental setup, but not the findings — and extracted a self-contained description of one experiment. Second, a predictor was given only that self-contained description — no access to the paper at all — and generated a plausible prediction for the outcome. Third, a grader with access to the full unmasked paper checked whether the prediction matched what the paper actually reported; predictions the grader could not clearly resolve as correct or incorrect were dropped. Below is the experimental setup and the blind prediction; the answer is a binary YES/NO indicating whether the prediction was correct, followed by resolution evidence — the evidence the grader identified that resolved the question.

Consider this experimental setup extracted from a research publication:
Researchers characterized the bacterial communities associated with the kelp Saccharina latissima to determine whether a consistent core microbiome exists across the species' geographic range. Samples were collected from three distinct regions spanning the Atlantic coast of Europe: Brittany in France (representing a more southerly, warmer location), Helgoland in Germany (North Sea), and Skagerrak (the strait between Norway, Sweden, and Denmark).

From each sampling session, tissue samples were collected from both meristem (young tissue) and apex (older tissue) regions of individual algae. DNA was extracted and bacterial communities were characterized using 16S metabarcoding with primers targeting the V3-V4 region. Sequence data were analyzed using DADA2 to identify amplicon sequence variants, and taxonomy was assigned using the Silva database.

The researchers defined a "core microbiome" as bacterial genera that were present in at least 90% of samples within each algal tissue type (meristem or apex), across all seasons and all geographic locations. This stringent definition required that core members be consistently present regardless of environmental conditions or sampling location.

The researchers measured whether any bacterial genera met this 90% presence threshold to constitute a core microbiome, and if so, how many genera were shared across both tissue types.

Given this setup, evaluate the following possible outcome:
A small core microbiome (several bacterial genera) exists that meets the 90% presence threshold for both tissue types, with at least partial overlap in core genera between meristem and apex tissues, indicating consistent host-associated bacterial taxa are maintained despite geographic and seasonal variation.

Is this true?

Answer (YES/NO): YES